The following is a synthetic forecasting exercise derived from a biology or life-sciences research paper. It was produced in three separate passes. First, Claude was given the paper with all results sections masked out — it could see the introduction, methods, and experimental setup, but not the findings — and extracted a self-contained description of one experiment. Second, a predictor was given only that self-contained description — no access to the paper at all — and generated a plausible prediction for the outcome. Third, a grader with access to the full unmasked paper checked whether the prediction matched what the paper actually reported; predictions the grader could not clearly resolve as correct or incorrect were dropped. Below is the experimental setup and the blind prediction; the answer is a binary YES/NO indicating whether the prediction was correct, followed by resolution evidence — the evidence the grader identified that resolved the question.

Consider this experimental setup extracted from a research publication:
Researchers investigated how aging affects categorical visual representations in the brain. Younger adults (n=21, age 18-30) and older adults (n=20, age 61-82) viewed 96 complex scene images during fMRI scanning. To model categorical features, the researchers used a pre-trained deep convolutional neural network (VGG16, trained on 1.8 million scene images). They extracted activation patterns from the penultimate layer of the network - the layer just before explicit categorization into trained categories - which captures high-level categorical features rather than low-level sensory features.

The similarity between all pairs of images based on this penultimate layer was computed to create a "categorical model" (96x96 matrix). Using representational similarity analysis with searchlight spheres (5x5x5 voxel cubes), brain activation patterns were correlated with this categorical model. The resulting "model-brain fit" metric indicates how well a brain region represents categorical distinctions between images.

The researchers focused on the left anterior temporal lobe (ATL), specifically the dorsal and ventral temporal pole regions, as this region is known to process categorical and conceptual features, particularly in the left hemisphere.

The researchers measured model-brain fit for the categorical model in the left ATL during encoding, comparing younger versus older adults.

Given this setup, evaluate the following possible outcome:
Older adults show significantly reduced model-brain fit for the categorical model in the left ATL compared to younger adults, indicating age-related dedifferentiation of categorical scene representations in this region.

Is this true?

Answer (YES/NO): NO